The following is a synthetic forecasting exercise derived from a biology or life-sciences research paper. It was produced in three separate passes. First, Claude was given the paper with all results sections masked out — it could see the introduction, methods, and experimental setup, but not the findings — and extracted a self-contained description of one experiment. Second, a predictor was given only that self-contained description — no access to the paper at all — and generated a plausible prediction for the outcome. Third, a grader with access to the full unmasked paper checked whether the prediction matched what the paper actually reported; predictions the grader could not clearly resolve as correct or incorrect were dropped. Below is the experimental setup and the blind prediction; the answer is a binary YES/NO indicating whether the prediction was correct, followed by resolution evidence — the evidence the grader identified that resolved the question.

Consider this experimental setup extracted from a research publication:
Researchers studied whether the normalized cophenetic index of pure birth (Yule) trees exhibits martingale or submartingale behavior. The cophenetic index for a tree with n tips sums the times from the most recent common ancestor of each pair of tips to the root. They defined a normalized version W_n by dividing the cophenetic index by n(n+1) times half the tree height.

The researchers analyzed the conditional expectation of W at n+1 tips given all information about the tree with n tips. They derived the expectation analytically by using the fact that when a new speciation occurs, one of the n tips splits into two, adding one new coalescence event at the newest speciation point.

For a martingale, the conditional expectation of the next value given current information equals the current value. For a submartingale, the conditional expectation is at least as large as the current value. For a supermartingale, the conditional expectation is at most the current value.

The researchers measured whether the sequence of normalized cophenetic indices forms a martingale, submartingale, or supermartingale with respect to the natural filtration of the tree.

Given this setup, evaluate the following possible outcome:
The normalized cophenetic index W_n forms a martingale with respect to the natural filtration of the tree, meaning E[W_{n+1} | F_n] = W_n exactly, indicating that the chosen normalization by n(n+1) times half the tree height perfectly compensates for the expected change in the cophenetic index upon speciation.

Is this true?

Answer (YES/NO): NO